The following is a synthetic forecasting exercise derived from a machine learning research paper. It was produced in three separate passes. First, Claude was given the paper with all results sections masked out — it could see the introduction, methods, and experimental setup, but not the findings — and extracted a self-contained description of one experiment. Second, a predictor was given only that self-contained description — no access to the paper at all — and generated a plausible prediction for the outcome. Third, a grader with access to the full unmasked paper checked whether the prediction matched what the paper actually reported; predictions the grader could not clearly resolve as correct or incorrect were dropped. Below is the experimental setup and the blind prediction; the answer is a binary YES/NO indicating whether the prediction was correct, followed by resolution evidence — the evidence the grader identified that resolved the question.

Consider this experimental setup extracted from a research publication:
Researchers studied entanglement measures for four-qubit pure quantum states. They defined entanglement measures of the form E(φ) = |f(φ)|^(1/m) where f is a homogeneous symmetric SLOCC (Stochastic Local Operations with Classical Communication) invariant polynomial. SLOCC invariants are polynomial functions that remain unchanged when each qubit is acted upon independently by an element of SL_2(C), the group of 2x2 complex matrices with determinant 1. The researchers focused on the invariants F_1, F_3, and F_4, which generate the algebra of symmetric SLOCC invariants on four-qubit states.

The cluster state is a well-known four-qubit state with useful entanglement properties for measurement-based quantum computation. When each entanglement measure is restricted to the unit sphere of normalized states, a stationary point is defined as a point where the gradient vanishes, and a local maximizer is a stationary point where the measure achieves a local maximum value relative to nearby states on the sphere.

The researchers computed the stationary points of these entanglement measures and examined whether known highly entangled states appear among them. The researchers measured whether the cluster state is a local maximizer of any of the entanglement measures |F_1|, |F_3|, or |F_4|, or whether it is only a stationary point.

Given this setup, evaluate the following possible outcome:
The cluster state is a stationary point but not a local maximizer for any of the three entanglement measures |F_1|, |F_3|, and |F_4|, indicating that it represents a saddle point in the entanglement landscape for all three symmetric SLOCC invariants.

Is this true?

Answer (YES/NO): NO